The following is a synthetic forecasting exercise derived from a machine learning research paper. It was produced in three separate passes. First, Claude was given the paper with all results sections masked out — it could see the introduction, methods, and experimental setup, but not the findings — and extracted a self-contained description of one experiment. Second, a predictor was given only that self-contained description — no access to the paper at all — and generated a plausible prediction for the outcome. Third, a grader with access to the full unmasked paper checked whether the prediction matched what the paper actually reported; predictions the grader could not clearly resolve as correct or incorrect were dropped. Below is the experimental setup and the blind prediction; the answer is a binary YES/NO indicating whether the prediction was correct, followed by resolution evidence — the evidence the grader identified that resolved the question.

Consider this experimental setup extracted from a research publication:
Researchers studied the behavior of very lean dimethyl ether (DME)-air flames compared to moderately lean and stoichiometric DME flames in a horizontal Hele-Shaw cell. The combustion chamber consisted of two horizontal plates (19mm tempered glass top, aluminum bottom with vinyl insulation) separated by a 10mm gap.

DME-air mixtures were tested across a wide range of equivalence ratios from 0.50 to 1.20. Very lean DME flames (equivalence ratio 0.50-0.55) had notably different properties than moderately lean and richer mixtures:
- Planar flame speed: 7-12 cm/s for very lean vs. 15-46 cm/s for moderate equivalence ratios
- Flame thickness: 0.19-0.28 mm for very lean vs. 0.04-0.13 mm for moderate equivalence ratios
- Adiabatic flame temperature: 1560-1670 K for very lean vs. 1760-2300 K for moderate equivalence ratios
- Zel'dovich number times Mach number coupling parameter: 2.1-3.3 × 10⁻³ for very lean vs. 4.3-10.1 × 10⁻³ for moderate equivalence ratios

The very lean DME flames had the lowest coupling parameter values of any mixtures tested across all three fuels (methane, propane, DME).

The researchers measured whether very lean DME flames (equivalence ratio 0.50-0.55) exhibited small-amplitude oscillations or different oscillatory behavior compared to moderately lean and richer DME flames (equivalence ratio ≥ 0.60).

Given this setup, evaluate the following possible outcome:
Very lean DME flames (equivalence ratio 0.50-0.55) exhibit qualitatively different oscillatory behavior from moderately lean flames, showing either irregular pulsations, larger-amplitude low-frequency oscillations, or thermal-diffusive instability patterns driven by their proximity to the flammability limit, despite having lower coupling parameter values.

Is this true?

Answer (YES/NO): NO